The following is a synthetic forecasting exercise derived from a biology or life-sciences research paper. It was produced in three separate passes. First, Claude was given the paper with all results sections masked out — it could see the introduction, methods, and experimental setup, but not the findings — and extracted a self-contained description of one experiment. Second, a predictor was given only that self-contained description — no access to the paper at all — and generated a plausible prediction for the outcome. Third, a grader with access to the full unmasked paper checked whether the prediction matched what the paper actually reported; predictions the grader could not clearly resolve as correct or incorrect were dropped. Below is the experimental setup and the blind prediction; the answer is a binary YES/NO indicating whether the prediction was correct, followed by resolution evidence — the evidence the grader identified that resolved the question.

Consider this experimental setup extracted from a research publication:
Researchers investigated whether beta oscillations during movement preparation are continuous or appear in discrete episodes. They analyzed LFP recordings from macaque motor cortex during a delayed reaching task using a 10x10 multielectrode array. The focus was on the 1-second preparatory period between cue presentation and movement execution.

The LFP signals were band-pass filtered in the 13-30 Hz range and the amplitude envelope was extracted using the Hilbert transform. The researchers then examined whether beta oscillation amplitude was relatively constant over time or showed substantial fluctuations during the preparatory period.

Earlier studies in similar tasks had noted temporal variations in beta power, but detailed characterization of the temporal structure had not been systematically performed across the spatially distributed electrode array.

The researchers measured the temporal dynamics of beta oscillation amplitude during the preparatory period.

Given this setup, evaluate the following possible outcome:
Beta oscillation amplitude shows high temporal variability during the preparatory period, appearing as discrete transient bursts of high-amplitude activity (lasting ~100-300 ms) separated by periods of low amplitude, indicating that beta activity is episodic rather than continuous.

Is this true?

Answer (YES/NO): YES